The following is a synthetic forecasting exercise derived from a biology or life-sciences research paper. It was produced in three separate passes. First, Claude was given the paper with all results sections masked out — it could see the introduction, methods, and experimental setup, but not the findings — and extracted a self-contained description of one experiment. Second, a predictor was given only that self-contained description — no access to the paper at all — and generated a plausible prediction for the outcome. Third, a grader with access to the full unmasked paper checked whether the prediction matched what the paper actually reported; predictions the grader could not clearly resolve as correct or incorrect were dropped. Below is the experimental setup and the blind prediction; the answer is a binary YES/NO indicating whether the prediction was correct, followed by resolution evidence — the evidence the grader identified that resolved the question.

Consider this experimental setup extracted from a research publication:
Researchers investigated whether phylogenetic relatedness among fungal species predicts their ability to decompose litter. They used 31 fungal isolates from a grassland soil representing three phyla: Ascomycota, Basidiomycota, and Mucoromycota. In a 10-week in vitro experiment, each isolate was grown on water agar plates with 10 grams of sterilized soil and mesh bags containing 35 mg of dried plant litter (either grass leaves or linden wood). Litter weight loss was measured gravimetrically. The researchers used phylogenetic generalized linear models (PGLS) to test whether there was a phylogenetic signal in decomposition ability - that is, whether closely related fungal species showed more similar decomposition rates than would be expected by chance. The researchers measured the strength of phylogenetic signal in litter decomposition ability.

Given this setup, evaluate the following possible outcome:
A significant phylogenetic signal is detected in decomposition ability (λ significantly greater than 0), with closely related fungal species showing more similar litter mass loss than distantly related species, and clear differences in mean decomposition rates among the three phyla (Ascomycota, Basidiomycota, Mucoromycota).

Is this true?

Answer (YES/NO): NO